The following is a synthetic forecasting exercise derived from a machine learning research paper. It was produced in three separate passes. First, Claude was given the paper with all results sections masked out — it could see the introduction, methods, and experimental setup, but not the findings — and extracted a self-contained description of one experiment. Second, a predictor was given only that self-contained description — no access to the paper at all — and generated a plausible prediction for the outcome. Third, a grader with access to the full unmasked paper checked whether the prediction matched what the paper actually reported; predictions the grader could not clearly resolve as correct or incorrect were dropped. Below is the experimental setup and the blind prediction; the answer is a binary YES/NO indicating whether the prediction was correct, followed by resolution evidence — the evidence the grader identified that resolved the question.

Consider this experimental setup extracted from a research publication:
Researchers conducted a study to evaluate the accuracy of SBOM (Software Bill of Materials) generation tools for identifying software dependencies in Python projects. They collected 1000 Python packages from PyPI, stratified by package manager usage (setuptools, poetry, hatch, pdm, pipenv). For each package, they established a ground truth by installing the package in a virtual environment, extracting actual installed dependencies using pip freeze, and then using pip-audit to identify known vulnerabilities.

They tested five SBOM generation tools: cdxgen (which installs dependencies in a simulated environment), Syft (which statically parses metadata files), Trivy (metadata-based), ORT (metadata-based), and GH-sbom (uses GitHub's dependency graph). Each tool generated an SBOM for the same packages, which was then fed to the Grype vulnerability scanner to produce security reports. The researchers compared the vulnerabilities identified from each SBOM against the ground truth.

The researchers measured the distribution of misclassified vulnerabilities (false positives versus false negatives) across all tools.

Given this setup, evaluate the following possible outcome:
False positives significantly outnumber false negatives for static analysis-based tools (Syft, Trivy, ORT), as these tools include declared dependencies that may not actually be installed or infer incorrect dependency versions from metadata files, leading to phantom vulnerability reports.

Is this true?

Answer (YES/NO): YES